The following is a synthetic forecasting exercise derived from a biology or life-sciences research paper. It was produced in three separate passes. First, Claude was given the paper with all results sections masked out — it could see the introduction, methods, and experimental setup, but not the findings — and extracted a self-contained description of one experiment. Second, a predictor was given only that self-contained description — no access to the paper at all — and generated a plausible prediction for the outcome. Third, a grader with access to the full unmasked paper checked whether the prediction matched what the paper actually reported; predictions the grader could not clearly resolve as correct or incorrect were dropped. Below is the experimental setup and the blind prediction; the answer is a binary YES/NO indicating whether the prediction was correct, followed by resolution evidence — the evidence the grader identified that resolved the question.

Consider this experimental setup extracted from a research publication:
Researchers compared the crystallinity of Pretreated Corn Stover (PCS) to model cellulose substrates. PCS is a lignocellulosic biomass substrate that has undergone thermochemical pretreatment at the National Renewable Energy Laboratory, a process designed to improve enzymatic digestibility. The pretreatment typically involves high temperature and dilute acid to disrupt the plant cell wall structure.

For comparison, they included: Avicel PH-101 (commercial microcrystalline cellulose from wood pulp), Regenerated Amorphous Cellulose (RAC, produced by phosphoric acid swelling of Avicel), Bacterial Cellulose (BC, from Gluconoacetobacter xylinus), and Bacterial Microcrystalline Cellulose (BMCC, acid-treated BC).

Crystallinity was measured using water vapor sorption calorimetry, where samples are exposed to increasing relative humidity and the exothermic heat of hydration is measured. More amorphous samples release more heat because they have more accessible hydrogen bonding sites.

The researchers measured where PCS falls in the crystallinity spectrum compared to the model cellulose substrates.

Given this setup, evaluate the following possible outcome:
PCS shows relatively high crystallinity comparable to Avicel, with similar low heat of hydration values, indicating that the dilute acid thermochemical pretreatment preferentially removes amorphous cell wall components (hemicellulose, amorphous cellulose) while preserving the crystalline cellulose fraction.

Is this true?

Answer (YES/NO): NO